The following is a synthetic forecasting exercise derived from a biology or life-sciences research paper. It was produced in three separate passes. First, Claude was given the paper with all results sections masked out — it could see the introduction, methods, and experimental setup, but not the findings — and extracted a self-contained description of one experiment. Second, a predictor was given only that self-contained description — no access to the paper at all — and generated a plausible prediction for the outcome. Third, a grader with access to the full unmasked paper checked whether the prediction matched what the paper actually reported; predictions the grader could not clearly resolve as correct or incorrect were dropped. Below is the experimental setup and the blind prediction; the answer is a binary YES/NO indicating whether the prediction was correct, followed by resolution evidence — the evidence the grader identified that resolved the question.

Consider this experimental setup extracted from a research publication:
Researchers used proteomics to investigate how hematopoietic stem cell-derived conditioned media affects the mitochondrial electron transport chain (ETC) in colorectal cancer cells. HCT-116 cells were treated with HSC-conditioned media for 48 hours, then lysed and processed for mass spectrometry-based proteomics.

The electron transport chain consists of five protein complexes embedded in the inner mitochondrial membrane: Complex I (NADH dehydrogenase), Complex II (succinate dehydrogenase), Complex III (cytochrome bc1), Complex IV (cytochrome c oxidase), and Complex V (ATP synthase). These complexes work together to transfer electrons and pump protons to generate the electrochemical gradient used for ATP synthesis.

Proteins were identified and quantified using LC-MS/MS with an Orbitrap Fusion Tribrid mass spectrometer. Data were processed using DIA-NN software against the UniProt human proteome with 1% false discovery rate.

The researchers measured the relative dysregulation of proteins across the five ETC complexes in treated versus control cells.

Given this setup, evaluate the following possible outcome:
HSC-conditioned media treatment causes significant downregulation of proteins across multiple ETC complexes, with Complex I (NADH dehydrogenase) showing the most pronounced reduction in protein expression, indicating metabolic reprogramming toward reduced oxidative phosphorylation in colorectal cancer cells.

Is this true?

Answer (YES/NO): NO